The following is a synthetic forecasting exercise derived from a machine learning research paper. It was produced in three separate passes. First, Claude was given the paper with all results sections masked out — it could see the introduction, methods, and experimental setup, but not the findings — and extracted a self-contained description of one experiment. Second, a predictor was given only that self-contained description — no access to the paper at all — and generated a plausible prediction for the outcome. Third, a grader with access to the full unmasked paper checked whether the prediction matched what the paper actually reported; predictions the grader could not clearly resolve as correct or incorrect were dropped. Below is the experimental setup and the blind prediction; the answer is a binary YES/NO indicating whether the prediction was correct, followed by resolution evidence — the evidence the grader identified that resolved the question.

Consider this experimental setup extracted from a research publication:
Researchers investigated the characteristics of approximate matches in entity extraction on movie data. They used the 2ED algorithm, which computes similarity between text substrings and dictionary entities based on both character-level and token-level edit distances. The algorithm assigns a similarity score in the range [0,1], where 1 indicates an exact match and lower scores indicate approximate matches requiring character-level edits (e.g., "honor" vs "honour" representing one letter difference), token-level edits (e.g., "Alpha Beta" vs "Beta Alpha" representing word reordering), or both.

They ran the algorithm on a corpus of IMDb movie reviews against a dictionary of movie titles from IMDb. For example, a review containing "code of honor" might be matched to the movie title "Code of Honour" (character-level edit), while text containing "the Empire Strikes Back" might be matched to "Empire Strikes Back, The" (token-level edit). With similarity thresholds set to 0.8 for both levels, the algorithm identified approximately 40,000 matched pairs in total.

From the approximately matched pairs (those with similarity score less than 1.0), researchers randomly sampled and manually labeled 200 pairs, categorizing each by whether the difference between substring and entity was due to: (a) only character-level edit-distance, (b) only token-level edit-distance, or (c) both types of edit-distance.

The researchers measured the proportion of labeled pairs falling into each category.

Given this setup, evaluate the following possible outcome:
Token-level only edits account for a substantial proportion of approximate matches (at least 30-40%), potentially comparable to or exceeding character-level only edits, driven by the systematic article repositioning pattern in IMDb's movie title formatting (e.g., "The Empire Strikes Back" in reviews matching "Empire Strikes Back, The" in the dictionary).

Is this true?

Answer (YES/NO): NO